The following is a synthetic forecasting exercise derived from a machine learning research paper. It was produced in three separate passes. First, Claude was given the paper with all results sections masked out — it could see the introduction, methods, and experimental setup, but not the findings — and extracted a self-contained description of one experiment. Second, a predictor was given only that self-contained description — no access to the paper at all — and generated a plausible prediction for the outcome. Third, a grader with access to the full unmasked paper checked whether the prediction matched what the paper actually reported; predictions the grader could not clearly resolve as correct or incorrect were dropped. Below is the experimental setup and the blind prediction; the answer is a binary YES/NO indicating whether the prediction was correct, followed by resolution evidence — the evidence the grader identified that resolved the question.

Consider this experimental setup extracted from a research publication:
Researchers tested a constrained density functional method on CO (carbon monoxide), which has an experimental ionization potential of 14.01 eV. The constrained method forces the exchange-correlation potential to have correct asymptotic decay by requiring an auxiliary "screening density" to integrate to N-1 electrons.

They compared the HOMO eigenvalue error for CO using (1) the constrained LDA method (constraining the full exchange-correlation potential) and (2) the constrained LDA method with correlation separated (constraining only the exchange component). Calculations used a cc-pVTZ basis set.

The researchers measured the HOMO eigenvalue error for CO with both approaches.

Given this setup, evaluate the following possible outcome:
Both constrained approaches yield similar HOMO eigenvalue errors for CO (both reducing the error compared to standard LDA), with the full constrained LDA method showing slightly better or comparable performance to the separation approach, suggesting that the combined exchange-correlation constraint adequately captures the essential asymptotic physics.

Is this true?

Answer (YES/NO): NO